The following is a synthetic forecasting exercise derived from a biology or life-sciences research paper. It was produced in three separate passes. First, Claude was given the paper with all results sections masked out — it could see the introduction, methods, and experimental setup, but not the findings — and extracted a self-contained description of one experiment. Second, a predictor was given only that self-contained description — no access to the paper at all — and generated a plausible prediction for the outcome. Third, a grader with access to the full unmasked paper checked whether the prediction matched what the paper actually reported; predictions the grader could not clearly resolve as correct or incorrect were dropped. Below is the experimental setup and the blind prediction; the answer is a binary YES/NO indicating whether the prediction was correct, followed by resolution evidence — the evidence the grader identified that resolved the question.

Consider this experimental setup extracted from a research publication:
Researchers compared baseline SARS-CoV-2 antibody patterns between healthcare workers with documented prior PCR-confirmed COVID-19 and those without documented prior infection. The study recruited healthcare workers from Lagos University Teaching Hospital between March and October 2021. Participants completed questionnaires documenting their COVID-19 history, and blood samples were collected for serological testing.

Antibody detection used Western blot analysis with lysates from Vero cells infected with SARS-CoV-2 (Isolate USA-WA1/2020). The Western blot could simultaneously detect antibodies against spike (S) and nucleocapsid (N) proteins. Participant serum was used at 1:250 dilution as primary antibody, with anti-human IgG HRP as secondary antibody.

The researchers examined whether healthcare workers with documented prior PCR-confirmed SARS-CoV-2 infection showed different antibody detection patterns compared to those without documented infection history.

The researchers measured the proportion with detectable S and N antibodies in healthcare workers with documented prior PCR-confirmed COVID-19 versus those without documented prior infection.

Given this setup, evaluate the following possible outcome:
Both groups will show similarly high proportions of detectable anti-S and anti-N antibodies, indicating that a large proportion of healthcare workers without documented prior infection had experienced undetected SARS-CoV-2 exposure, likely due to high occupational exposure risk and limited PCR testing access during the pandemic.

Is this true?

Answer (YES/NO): NO